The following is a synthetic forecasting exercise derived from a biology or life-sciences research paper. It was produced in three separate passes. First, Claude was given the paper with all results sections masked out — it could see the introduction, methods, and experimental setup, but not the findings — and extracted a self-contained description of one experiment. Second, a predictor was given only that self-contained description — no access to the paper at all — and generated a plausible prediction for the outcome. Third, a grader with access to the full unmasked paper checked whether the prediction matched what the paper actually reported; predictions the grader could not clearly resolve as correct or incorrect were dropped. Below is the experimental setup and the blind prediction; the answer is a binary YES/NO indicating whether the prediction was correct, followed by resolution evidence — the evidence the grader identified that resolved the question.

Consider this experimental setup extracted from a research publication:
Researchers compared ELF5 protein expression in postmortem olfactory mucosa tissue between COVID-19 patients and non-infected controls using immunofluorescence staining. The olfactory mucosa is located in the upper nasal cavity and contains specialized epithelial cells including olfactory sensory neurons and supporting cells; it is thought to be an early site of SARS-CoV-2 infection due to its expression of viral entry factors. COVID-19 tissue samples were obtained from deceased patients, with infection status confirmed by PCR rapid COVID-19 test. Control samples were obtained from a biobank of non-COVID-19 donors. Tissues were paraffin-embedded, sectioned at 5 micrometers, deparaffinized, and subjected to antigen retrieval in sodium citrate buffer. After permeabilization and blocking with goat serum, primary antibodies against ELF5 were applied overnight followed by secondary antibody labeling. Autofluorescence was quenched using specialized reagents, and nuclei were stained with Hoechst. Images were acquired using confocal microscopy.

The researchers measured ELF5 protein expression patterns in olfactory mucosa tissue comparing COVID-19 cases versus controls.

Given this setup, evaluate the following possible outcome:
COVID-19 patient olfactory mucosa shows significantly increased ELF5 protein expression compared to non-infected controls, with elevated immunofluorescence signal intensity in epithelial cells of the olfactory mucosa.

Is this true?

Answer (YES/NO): NO